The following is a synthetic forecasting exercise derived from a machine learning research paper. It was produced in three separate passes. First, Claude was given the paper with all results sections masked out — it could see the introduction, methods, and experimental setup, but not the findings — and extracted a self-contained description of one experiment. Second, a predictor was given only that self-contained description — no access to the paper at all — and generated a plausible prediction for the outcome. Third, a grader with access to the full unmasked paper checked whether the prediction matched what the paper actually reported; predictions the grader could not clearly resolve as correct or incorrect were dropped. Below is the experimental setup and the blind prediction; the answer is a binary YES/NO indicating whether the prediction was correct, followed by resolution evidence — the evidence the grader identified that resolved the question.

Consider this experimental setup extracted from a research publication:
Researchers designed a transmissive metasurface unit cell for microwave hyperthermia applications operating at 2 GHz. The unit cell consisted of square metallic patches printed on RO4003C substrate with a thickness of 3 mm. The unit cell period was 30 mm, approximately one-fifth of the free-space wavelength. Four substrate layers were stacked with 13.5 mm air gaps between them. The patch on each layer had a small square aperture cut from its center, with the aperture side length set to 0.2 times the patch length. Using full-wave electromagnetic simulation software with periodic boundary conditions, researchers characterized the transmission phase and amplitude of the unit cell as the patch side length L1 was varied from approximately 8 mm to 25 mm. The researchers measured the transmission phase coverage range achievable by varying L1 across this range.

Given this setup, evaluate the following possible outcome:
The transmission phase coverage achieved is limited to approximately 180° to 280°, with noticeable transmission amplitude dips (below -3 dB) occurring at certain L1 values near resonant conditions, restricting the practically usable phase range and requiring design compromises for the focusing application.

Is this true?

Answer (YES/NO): NO